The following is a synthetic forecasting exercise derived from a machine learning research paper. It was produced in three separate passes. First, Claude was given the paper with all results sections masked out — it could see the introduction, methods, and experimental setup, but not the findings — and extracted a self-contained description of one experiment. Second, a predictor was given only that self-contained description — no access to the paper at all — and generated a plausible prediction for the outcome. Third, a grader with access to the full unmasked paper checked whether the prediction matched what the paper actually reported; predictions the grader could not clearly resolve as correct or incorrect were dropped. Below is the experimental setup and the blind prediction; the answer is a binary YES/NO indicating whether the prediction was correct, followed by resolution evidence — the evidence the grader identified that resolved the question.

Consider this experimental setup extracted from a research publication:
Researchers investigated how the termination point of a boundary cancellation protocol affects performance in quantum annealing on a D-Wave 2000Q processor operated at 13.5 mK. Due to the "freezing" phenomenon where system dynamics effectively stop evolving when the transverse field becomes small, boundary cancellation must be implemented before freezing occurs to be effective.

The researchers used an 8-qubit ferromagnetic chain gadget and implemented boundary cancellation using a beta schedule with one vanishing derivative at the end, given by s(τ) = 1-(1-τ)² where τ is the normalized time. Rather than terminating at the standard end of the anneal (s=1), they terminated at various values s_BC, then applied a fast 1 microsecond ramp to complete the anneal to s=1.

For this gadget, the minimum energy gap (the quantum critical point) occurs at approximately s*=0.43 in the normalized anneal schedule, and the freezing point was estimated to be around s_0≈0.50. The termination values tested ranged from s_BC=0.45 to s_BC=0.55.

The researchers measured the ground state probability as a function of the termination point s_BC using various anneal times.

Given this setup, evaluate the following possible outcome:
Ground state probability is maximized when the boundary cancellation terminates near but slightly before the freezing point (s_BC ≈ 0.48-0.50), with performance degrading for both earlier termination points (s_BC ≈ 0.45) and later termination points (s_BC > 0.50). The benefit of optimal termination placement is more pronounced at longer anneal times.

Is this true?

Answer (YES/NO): NO